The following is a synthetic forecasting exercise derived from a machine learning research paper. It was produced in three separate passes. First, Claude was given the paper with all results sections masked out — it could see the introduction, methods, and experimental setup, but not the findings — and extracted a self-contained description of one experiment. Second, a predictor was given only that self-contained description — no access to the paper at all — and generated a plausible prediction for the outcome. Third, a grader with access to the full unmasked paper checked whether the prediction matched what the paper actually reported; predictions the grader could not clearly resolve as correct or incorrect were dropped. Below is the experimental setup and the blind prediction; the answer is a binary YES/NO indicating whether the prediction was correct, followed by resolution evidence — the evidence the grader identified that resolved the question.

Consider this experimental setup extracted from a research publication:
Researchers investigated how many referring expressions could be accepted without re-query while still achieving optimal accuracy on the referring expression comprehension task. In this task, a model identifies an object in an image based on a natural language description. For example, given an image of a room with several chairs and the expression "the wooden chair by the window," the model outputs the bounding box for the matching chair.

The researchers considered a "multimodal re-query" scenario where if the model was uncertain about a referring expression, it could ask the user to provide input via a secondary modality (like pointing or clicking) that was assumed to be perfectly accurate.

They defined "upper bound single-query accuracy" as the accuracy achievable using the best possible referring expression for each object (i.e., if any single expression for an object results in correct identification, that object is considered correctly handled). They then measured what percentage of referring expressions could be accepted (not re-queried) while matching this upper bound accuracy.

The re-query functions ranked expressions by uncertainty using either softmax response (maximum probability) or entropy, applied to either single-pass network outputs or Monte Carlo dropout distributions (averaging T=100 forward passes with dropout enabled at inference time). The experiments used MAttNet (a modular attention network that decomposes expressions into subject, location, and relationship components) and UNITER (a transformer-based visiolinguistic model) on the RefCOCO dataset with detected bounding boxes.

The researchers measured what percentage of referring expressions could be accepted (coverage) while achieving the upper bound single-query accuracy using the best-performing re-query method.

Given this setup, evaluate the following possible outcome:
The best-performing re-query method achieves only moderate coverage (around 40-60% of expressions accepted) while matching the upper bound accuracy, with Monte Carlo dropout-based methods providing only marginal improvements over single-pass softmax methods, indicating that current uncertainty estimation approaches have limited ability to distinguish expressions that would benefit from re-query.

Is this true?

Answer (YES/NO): NO